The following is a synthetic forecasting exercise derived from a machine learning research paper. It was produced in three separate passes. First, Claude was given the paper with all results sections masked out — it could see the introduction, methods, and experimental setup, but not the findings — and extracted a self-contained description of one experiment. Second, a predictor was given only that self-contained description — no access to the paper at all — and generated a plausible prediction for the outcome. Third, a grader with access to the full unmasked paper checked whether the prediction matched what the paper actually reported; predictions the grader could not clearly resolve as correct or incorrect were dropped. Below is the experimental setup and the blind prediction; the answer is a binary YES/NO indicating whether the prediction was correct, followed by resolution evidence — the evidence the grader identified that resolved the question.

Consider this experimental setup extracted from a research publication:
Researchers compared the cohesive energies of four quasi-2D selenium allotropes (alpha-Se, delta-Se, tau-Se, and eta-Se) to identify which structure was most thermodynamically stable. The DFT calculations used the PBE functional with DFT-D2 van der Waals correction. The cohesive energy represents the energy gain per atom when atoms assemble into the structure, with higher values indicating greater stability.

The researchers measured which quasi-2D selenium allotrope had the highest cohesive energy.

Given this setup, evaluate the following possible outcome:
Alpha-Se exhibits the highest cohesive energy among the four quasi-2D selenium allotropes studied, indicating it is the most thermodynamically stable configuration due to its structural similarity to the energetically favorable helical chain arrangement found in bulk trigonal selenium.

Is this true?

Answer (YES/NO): NO